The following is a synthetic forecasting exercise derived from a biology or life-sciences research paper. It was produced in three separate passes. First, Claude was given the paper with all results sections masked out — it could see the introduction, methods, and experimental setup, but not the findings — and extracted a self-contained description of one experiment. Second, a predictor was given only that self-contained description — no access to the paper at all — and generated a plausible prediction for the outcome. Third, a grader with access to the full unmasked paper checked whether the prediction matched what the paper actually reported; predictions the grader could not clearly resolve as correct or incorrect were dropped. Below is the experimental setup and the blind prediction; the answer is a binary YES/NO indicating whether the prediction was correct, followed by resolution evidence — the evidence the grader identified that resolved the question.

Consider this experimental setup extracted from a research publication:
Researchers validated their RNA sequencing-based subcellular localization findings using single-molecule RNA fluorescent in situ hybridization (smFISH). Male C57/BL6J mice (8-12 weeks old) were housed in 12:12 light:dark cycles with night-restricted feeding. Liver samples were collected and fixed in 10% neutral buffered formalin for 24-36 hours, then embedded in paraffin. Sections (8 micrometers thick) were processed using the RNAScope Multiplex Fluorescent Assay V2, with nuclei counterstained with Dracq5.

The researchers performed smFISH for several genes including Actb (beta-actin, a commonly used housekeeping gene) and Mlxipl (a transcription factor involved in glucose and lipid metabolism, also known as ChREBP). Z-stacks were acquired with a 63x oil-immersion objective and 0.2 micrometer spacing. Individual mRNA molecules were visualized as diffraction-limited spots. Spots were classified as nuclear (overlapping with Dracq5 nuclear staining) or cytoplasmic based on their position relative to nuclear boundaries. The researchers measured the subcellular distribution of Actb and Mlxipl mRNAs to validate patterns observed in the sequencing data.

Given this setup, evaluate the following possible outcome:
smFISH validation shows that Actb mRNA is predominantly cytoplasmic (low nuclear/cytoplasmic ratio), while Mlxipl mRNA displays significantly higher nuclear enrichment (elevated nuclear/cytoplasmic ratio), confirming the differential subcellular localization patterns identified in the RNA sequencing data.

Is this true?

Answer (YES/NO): YES